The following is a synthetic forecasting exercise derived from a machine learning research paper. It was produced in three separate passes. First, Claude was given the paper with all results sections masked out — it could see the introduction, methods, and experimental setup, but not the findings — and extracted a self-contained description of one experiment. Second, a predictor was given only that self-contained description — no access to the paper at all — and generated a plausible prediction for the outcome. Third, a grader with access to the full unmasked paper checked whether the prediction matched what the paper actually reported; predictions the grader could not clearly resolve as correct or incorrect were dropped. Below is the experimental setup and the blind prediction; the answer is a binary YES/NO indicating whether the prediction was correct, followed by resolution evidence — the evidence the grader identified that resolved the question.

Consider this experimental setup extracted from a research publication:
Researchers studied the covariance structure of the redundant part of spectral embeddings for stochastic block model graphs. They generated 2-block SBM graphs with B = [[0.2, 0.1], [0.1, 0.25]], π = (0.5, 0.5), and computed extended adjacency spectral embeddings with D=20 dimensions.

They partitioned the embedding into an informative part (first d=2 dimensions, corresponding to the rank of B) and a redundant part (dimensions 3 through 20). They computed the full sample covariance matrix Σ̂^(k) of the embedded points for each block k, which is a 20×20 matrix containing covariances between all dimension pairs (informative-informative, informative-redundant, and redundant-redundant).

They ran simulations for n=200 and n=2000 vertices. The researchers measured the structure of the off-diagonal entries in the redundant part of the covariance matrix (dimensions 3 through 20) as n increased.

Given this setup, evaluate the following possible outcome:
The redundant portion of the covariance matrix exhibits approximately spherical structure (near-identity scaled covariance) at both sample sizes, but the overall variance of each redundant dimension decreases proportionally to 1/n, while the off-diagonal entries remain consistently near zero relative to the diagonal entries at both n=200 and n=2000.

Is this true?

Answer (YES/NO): NO